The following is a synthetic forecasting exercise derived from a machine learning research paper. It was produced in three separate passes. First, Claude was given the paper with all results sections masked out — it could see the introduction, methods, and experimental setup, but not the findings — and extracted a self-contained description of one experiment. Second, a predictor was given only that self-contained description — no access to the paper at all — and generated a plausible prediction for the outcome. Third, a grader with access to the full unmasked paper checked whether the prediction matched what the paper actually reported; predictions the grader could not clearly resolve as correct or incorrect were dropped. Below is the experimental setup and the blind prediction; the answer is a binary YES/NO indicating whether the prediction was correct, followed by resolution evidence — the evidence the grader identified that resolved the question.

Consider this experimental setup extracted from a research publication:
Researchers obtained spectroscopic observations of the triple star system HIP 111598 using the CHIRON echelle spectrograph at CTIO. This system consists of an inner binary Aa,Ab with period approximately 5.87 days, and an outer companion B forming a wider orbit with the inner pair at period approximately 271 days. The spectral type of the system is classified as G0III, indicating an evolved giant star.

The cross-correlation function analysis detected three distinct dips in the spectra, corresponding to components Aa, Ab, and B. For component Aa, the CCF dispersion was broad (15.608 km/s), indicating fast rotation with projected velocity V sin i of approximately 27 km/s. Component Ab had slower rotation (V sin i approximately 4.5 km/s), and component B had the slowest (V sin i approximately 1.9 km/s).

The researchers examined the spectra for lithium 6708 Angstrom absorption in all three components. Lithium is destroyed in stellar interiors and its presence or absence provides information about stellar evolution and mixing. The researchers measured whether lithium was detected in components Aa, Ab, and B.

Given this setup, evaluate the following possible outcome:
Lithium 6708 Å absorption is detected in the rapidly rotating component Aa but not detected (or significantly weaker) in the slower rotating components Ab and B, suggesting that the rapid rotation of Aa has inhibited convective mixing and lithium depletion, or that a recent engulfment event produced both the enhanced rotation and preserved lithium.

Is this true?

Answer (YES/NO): NO